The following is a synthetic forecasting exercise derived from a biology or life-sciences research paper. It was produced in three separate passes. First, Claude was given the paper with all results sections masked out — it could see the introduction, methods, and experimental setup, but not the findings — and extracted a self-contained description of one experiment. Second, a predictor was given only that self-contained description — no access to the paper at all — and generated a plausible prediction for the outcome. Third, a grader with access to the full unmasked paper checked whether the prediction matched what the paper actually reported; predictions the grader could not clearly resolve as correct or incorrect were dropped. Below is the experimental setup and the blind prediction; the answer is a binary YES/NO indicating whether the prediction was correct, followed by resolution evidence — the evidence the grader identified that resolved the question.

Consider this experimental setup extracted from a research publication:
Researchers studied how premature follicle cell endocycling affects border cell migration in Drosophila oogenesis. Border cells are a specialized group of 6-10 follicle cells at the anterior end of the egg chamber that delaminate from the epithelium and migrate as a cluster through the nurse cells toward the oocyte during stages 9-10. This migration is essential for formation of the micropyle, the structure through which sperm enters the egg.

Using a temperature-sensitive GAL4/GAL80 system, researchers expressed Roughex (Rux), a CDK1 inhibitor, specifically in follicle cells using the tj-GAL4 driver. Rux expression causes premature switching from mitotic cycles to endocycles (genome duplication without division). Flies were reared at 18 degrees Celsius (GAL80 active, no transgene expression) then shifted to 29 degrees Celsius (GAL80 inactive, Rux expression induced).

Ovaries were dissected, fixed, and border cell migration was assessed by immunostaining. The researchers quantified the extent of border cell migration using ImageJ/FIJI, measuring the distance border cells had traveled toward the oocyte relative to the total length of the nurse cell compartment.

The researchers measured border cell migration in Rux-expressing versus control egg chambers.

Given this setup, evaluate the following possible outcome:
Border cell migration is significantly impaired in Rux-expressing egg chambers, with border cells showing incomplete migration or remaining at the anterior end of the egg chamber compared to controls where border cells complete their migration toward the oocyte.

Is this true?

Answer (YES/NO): YES